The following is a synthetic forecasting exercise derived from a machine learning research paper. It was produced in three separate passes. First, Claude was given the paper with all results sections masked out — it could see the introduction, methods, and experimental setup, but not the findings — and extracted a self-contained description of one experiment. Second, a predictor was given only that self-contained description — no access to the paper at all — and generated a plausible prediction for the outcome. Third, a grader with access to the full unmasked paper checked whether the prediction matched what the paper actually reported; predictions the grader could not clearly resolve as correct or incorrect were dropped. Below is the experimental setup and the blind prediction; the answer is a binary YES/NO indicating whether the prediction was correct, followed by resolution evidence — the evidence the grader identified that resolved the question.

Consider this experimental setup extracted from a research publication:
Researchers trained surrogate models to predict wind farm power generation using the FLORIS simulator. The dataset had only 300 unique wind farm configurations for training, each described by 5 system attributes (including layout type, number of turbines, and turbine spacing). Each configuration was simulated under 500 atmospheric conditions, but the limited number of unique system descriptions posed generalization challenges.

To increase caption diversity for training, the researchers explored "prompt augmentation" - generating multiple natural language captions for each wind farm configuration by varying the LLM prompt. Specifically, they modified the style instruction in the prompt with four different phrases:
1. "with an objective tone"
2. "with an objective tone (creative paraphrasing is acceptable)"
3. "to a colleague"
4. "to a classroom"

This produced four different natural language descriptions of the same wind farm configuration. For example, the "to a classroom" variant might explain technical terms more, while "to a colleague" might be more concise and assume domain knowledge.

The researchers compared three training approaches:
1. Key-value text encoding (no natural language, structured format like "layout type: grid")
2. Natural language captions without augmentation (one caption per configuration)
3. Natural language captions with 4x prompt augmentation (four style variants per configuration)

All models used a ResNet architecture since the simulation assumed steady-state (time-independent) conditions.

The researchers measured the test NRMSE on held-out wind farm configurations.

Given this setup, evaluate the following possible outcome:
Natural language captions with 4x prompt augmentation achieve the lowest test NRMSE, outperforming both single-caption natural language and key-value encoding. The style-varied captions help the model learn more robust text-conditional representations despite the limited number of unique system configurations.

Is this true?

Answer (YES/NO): YES